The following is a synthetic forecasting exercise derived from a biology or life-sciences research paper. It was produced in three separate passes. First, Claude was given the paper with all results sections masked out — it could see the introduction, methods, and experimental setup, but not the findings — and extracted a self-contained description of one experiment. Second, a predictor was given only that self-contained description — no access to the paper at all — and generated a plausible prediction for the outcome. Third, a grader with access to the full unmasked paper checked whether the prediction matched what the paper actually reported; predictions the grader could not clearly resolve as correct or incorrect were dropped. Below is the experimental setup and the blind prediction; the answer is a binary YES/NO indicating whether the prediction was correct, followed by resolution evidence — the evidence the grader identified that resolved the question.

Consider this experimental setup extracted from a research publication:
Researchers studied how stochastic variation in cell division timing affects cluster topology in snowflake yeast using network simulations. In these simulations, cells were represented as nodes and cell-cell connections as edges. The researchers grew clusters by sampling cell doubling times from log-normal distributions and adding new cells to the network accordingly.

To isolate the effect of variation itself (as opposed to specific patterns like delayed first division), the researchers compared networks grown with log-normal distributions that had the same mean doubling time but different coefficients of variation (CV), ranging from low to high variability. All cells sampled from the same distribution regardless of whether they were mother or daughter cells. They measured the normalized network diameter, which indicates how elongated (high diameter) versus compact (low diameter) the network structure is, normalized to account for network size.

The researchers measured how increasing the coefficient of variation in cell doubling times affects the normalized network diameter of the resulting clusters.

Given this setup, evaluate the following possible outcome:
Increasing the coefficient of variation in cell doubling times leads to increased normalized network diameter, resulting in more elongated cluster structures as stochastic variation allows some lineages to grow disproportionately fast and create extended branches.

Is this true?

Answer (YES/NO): NO